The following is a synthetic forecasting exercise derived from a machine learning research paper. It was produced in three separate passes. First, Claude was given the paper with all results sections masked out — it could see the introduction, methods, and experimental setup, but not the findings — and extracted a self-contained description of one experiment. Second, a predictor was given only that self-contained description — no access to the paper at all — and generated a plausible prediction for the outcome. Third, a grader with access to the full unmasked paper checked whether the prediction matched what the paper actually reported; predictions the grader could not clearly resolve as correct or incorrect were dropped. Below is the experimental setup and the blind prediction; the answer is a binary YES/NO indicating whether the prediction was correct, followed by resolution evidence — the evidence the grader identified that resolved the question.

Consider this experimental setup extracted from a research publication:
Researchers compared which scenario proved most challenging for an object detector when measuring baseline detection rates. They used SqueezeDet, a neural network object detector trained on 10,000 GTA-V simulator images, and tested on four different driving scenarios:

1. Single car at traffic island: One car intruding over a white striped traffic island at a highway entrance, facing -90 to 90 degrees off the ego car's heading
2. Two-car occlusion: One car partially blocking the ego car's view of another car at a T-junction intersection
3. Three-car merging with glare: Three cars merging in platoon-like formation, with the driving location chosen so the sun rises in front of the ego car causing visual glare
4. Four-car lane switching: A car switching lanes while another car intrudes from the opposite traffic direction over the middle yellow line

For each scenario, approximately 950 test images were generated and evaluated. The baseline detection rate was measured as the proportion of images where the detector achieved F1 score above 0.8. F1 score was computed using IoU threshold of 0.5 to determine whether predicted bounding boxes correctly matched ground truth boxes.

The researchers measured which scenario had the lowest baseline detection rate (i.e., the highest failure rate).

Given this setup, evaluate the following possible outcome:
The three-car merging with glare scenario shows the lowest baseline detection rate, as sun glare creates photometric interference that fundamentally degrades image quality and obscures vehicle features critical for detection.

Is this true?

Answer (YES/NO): YES